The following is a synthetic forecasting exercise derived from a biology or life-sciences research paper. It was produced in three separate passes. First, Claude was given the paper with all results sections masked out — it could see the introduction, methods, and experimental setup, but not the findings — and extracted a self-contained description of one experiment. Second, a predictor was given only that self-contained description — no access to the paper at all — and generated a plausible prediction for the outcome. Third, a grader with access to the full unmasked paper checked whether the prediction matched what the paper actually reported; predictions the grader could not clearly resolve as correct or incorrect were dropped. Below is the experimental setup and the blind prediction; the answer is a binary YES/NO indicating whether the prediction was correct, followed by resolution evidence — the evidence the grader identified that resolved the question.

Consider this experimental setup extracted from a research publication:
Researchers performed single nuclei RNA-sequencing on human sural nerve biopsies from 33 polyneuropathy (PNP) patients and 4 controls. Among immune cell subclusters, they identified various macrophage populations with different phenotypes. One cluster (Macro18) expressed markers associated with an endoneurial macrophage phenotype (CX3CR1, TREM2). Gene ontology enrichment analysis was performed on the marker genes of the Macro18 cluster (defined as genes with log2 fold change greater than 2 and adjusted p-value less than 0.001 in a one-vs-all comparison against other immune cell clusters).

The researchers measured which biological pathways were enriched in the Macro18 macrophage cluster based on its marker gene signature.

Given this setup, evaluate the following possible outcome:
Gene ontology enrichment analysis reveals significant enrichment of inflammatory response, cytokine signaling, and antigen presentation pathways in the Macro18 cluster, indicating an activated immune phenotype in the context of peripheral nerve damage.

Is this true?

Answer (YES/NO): NO